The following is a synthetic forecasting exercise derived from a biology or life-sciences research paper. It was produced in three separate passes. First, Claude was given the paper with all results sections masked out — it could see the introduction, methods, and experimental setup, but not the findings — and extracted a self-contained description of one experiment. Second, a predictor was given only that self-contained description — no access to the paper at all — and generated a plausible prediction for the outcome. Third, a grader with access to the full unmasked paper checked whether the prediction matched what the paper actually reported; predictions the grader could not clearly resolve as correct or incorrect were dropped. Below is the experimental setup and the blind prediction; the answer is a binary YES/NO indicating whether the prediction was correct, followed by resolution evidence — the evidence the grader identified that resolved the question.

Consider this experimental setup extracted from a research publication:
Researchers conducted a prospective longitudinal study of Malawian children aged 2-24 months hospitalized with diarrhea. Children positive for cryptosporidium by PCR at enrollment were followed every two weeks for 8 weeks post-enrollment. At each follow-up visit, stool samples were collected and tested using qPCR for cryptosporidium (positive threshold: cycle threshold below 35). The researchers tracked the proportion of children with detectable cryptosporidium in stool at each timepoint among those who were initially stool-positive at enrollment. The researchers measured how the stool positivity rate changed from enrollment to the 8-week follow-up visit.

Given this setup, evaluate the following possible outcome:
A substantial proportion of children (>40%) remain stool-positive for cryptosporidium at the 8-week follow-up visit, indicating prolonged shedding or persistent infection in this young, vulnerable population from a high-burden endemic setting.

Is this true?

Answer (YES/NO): YES